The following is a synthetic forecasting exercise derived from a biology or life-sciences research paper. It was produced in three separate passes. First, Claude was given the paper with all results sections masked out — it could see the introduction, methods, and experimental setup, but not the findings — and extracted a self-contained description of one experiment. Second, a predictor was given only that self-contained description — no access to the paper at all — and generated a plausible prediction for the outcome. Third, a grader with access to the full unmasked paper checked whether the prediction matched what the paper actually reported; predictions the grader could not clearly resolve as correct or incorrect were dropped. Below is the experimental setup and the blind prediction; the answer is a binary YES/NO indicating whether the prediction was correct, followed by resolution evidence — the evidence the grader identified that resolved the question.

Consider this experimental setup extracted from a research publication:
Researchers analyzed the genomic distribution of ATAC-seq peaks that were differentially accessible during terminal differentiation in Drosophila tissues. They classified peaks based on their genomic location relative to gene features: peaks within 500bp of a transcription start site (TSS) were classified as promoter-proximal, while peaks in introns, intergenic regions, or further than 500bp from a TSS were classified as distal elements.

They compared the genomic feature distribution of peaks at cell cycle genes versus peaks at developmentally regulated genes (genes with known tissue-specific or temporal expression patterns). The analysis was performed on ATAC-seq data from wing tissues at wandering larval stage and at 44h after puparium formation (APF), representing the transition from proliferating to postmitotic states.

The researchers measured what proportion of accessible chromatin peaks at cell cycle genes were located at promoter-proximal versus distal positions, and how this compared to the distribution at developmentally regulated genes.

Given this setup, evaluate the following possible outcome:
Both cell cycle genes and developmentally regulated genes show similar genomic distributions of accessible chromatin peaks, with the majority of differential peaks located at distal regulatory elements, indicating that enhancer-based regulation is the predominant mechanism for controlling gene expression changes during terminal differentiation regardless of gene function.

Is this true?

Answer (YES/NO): NO